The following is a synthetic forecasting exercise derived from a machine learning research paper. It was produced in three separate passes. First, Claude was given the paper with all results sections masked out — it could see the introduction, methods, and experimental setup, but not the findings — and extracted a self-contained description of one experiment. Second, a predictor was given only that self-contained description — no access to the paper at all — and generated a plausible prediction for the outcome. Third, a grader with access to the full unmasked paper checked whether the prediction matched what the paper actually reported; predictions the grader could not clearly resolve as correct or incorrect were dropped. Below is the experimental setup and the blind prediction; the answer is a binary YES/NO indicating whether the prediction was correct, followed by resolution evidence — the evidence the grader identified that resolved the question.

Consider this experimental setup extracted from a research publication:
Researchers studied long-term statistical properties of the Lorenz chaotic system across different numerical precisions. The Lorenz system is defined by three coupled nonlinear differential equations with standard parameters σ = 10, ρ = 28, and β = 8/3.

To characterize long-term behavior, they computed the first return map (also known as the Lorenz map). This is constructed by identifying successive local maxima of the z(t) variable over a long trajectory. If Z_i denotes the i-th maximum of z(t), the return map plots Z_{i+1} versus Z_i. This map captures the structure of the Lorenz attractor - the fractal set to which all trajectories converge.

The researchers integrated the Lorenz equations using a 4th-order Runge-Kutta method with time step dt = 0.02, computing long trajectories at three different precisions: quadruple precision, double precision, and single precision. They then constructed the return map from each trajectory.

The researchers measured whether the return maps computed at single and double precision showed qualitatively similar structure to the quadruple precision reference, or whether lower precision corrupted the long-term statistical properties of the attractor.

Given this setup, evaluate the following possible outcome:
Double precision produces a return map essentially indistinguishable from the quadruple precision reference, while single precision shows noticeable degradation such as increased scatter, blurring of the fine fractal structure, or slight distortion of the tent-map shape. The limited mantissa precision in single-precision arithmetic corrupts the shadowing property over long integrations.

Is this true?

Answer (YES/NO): NO